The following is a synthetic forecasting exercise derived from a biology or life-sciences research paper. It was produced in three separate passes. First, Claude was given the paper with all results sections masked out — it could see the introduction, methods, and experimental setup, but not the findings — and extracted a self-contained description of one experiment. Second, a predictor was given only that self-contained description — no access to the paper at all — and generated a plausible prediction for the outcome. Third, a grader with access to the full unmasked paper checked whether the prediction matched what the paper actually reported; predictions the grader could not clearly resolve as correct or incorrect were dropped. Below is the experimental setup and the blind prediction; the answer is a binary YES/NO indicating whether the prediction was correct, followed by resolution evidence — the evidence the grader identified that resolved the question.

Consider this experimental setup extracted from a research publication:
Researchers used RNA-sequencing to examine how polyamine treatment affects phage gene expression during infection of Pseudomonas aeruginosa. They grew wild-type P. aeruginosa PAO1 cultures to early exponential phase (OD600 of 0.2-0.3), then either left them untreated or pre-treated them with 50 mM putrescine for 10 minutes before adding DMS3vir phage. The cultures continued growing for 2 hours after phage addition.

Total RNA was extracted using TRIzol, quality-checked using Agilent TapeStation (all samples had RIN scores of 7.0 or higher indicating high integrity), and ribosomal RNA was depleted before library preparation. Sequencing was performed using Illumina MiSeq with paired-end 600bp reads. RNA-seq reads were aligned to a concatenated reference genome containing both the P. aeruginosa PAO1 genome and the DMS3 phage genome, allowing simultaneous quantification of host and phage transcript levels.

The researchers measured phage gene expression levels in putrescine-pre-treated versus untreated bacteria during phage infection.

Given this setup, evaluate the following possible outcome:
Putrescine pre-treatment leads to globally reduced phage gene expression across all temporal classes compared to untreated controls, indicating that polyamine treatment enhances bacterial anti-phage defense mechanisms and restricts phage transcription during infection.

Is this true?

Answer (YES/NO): YES